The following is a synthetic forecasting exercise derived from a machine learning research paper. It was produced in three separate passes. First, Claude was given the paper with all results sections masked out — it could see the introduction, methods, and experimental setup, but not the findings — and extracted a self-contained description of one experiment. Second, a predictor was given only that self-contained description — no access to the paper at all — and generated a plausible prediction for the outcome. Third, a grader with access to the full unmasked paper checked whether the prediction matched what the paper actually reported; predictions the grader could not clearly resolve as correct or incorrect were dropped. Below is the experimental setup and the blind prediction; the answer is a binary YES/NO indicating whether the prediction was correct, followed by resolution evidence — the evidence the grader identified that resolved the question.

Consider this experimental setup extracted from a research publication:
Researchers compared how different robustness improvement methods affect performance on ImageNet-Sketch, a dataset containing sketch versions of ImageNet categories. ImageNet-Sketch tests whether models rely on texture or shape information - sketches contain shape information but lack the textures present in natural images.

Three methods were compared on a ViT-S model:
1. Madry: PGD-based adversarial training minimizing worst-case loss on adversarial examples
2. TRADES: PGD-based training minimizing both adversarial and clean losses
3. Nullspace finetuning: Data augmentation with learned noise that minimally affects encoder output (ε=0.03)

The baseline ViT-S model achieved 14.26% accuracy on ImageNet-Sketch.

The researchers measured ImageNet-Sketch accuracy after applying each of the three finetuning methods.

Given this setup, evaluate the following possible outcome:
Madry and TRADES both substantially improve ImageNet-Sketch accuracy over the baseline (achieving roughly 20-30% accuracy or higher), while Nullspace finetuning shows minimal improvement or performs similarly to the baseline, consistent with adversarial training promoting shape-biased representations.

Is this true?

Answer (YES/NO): NO